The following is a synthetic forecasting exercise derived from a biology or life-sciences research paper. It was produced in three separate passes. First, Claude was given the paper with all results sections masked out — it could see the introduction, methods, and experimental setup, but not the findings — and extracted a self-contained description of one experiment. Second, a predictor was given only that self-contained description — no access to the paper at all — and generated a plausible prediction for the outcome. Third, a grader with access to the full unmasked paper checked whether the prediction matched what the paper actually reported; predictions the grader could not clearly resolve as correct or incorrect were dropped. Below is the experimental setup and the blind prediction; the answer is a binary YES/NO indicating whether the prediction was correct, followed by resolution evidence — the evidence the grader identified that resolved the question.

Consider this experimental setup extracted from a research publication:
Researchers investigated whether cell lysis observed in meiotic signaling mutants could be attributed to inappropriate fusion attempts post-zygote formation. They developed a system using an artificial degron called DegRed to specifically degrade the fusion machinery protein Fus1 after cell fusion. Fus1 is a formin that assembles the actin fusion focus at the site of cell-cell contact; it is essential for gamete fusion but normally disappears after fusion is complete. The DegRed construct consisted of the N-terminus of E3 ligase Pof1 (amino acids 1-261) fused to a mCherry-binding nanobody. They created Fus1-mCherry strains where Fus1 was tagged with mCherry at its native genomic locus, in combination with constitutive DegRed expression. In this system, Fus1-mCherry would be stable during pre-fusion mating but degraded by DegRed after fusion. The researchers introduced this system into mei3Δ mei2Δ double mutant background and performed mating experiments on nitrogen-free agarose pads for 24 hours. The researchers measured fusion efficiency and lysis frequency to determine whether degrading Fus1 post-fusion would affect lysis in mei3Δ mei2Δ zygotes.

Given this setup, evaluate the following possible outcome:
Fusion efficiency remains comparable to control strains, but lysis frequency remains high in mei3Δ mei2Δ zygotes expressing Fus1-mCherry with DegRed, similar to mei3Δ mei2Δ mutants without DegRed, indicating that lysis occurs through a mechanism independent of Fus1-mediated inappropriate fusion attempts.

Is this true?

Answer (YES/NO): NO